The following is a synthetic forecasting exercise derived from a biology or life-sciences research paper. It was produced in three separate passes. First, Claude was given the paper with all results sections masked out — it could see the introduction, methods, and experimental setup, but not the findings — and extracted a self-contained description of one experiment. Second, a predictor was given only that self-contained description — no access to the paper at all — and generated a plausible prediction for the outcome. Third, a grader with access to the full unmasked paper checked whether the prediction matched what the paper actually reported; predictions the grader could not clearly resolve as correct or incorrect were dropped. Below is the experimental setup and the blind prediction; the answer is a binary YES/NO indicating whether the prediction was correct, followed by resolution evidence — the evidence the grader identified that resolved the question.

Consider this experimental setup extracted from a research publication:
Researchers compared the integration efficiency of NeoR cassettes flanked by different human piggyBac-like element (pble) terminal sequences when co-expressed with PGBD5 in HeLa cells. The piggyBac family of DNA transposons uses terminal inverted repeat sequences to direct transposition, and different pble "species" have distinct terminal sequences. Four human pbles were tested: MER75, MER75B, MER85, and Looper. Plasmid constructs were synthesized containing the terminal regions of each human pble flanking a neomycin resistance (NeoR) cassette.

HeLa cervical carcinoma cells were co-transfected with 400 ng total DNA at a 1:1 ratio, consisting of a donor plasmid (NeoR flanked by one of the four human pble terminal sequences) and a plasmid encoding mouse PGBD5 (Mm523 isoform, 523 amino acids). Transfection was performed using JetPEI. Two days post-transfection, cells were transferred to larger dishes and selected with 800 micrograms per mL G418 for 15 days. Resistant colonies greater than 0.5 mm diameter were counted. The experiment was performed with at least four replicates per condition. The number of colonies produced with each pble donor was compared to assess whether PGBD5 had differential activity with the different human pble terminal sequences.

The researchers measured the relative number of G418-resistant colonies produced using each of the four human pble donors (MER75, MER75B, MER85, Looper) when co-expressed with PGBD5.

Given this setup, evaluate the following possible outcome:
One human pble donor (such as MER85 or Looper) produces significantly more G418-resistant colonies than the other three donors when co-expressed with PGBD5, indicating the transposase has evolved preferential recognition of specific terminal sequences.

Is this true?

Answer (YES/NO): NO